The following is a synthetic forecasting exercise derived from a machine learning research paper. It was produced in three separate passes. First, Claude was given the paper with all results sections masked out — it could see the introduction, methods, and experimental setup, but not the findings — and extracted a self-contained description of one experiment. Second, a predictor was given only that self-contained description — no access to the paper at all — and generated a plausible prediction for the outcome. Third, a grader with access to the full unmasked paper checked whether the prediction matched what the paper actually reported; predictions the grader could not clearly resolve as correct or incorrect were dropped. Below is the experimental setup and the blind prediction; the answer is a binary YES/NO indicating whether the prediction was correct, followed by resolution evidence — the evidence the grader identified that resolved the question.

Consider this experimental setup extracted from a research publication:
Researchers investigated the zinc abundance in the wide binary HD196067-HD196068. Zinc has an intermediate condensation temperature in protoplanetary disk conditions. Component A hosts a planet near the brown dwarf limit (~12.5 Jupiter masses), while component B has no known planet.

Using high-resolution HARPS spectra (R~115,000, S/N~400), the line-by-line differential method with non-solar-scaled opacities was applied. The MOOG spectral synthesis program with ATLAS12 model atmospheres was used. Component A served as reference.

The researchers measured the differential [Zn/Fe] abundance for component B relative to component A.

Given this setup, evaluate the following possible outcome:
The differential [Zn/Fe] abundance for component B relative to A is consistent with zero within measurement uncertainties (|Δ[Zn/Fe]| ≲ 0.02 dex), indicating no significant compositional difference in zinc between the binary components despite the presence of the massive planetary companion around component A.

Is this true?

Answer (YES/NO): NO